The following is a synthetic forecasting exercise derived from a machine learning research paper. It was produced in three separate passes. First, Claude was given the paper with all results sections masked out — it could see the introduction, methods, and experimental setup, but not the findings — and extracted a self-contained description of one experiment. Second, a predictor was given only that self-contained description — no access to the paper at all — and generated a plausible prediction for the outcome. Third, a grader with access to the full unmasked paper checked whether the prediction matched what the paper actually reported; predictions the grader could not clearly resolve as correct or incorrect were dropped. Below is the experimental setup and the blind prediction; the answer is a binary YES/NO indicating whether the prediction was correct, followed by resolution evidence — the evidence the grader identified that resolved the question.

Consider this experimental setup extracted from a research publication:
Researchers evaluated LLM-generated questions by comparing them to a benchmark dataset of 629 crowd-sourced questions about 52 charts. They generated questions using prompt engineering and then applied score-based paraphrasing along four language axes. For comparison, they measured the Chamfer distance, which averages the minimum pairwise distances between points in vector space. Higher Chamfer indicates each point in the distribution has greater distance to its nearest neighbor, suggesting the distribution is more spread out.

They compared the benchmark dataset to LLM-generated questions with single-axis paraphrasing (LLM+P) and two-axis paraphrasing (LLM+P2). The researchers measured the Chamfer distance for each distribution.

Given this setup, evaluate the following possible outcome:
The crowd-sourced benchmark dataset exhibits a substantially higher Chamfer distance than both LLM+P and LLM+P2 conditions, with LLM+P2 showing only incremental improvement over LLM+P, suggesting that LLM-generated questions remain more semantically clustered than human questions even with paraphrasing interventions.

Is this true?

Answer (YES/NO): NO